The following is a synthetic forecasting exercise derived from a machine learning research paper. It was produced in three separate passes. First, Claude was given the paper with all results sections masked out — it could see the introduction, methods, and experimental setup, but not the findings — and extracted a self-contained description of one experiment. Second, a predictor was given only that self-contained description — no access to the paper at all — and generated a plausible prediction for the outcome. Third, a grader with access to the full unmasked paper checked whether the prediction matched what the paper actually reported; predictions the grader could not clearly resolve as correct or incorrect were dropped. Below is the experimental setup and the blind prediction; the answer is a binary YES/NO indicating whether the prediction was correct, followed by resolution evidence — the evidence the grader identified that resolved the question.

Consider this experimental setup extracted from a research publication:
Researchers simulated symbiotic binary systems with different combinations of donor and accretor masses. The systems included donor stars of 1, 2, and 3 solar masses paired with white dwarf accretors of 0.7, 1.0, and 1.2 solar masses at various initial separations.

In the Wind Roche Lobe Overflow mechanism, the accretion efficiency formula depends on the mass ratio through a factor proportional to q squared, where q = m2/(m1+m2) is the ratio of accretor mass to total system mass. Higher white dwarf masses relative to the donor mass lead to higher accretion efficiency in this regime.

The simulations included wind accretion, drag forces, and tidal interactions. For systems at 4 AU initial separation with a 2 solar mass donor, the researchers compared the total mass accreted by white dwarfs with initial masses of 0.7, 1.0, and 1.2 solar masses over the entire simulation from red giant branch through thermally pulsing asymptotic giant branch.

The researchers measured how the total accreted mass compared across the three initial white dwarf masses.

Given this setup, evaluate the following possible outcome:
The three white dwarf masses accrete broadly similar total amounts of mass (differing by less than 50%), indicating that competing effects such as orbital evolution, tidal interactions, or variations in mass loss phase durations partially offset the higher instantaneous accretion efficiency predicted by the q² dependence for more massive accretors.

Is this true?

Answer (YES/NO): NO